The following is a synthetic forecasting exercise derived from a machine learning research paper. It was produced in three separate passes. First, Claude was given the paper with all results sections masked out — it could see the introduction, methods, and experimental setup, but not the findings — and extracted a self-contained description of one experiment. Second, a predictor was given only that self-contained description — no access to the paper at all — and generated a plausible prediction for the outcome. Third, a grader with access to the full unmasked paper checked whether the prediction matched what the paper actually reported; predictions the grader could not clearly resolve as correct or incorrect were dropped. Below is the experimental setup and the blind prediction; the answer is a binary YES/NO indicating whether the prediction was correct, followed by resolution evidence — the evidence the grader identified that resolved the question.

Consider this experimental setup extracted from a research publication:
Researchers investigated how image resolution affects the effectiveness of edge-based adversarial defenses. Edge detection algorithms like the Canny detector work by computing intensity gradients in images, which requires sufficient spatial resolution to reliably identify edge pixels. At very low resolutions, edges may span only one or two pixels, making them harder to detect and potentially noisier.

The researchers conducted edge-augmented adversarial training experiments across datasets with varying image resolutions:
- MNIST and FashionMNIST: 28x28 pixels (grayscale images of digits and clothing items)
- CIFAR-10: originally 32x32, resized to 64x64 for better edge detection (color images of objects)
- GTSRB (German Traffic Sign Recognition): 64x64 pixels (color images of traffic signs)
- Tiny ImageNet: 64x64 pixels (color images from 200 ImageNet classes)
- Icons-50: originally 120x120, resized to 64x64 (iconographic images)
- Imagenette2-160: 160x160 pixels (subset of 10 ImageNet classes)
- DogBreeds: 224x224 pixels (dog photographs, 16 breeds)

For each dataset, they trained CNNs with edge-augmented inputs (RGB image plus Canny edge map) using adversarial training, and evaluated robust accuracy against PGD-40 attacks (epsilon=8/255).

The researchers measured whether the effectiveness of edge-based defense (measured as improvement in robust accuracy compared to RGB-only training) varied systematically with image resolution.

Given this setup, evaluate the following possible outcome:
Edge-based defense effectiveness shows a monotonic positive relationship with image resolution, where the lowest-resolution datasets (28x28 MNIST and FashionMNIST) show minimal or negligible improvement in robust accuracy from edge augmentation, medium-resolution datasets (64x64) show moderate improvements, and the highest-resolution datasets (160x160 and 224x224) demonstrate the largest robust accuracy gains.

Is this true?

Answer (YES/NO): NO